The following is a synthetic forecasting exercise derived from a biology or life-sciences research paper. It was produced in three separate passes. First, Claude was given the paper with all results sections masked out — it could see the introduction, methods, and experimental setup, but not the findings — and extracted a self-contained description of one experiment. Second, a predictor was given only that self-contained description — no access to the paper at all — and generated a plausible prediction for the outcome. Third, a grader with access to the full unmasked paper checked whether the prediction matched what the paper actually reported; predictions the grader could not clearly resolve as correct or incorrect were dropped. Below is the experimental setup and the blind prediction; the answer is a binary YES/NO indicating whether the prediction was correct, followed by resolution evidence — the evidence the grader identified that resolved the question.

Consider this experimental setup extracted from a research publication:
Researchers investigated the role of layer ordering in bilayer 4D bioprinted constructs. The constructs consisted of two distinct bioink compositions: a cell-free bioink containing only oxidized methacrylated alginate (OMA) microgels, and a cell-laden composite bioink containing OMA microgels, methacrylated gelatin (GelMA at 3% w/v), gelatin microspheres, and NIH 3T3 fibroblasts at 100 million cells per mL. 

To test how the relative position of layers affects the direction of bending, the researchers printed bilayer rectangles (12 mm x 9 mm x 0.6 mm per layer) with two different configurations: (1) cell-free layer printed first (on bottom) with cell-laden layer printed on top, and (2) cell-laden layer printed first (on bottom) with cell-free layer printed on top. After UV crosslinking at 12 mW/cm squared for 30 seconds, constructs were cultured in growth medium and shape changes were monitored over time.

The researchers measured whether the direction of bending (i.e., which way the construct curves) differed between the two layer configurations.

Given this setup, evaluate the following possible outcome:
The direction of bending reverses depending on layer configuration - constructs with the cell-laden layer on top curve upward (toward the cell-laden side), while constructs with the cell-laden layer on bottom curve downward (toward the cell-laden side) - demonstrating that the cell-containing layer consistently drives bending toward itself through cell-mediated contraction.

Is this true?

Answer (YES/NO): YES